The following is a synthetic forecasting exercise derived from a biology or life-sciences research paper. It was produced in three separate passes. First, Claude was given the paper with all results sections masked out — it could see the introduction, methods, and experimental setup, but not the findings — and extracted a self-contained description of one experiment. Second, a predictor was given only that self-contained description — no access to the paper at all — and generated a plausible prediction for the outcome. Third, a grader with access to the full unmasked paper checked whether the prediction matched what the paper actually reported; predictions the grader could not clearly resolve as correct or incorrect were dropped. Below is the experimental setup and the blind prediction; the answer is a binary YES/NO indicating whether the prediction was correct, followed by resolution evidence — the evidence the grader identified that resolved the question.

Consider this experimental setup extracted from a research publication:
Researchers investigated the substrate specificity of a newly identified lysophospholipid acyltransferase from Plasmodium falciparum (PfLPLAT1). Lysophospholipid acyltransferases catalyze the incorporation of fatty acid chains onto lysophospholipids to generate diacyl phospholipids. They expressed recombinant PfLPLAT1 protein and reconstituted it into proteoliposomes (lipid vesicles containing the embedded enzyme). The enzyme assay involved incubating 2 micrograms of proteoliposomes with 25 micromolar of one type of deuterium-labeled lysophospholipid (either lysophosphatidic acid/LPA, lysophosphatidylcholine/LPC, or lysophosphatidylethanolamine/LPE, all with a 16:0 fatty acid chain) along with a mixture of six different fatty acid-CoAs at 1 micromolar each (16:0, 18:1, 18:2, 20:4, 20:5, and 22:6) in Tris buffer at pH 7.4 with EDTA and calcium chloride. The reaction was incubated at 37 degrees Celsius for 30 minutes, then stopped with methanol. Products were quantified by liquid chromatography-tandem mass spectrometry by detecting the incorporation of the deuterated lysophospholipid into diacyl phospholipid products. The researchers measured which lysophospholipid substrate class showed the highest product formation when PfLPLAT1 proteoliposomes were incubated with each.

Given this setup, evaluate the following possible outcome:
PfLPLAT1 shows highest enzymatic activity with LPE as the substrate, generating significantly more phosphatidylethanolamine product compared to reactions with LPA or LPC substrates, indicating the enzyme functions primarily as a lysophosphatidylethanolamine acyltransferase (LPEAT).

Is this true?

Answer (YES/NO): NO